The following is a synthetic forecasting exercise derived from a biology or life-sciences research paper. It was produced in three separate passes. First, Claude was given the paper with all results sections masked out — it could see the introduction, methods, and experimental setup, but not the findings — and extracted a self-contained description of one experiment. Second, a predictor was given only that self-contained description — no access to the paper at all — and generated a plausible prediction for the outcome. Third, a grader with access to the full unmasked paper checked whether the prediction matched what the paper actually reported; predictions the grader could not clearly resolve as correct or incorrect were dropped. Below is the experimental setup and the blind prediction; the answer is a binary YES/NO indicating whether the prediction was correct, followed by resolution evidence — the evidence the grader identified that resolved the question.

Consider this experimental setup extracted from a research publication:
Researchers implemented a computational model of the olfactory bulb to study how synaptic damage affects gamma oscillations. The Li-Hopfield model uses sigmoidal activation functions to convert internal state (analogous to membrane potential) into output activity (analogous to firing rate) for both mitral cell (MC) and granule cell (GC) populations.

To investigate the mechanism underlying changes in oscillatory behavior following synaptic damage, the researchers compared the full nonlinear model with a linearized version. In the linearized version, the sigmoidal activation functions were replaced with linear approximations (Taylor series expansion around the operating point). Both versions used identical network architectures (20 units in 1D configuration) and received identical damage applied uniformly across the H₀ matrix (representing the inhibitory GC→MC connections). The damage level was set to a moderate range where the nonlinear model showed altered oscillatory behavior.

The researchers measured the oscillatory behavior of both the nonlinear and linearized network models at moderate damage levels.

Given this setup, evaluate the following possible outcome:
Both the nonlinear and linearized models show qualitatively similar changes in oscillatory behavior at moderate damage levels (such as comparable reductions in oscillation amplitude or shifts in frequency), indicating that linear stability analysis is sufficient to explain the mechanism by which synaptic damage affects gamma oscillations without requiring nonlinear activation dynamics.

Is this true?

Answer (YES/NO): NO